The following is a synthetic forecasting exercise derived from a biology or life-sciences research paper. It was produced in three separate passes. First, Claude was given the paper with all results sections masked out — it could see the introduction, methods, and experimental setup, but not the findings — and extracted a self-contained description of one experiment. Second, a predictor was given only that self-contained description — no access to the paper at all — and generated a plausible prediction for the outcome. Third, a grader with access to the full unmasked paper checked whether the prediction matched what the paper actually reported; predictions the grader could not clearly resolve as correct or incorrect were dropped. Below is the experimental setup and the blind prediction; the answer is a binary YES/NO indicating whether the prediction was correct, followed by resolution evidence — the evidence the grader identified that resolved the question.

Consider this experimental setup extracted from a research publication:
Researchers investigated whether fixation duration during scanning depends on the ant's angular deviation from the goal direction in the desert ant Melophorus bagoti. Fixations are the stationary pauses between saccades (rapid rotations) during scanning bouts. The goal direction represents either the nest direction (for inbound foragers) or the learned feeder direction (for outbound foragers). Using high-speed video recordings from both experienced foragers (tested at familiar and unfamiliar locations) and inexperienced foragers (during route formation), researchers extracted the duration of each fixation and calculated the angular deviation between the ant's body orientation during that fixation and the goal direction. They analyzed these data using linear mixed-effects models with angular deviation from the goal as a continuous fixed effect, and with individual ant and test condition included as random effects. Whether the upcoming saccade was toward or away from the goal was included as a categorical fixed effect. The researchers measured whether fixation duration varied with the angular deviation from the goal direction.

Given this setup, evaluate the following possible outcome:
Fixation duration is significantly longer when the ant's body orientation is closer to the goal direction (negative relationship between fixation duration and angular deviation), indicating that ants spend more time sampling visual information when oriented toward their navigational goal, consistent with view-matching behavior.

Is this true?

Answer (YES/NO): NO